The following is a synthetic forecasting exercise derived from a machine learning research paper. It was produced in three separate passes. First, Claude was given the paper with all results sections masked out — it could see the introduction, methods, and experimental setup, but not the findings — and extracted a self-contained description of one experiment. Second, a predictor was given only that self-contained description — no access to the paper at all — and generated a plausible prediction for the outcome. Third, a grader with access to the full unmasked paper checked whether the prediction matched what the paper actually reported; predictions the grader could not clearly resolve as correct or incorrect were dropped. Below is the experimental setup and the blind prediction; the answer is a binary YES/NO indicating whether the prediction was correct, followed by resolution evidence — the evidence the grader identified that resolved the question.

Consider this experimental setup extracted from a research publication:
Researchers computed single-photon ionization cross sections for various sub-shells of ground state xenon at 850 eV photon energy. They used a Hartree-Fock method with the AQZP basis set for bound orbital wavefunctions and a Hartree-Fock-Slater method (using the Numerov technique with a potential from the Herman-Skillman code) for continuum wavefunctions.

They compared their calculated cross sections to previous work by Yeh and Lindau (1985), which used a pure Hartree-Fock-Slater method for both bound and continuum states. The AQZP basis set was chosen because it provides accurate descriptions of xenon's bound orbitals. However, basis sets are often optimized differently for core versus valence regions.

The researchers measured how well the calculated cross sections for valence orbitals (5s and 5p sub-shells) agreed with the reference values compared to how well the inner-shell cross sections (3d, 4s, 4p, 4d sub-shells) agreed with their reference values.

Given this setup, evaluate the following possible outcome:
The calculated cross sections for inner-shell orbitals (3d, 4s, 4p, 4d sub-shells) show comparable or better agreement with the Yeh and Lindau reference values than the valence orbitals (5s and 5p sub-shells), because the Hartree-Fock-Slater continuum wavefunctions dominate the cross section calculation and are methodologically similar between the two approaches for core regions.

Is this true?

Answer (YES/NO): YES